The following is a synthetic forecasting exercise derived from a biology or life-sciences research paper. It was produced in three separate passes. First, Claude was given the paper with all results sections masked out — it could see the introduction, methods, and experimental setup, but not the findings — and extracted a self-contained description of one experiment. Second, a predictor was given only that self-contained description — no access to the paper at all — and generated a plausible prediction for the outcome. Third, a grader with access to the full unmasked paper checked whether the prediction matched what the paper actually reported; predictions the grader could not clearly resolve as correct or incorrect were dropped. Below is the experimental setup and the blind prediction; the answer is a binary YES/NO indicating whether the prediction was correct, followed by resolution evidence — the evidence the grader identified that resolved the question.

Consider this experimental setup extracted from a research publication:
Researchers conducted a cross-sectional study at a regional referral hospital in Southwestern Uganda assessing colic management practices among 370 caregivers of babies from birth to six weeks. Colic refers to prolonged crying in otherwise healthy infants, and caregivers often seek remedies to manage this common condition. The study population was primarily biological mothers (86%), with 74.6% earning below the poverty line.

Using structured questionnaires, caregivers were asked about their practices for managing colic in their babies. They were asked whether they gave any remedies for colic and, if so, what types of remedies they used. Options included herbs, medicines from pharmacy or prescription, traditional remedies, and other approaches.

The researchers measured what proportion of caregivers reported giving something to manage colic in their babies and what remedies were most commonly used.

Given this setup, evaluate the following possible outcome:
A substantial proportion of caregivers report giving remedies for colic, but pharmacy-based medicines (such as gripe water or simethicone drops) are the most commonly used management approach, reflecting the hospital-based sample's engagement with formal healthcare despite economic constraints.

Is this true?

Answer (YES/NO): NO